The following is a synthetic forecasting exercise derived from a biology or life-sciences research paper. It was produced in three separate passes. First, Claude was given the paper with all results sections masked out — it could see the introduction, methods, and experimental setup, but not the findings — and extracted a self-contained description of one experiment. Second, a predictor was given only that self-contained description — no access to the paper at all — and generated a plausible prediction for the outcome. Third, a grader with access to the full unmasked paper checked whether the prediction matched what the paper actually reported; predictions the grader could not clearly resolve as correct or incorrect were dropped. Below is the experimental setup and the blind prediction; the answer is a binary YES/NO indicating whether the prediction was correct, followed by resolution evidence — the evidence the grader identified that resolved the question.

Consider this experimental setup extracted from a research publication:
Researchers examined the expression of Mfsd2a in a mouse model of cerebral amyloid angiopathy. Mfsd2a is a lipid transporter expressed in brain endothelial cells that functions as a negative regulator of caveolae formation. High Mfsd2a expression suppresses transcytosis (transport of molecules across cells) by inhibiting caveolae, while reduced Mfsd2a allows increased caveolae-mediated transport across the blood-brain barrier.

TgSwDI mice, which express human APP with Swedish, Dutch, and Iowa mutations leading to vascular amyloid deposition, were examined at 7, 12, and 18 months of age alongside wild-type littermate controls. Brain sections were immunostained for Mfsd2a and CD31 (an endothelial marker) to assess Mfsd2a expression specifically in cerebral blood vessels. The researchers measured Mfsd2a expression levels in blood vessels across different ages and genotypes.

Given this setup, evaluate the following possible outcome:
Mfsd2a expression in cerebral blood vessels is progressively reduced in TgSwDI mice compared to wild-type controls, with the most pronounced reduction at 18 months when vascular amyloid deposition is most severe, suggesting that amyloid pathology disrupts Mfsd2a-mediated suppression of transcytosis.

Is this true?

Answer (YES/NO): NO